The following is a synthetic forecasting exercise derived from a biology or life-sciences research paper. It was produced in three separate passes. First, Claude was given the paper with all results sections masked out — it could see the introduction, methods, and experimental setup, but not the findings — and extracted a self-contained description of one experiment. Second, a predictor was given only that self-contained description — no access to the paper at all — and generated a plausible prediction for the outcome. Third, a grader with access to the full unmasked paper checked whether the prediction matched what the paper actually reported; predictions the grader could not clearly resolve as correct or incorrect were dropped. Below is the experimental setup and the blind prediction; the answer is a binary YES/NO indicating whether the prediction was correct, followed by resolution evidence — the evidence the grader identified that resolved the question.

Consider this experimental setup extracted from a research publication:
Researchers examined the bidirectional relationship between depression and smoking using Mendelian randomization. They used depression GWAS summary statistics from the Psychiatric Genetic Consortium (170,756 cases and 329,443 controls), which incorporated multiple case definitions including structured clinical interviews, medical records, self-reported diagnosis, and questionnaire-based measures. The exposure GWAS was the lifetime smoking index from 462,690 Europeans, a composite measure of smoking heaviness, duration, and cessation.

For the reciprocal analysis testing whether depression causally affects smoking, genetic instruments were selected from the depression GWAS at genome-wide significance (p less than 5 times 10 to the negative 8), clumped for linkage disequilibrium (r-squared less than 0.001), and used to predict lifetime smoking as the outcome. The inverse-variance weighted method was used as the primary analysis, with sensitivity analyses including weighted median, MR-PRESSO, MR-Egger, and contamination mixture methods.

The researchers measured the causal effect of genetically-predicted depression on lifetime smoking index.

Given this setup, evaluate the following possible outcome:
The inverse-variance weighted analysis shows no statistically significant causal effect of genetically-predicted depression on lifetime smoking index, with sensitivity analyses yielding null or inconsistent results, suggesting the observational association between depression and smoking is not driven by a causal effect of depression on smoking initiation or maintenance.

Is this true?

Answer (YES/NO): NO